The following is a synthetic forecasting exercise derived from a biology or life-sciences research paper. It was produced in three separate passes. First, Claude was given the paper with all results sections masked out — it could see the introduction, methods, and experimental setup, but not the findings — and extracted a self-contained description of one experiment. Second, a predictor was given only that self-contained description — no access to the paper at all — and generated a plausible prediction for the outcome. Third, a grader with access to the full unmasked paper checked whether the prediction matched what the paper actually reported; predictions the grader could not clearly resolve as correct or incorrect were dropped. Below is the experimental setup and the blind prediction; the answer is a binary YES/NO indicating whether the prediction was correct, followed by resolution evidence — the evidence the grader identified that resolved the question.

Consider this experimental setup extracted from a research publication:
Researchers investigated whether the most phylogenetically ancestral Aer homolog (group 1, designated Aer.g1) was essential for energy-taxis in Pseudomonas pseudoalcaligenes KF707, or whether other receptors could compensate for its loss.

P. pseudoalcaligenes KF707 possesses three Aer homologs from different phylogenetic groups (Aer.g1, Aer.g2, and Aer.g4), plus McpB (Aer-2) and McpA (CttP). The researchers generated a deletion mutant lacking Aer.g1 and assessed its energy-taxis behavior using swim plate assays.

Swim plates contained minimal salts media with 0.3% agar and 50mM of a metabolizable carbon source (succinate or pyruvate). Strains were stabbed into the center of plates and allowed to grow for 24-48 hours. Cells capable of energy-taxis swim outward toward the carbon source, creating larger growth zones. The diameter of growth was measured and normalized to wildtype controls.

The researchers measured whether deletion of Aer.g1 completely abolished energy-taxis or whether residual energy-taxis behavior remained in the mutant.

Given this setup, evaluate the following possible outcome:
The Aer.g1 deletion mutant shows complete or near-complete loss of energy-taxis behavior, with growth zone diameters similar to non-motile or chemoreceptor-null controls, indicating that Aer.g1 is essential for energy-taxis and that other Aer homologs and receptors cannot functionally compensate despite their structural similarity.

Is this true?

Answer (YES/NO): NO